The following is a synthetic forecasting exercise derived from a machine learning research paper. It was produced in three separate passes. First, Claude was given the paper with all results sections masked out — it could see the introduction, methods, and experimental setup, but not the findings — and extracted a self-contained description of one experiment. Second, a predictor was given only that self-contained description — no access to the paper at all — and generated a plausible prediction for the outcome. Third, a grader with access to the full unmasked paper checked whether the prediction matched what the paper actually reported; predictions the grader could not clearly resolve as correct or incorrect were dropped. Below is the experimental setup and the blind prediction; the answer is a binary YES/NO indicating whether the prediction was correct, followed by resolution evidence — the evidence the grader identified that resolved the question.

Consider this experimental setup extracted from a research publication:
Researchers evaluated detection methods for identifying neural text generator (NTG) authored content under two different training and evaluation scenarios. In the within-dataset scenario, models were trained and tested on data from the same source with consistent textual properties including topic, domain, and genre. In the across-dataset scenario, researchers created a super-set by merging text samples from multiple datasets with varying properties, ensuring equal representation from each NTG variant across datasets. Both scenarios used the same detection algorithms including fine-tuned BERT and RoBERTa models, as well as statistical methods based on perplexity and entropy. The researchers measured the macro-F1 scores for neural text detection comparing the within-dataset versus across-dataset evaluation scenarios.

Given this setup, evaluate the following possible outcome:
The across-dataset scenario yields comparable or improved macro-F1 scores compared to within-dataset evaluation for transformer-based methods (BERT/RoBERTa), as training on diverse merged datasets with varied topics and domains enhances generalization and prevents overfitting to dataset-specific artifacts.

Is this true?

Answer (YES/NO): YES